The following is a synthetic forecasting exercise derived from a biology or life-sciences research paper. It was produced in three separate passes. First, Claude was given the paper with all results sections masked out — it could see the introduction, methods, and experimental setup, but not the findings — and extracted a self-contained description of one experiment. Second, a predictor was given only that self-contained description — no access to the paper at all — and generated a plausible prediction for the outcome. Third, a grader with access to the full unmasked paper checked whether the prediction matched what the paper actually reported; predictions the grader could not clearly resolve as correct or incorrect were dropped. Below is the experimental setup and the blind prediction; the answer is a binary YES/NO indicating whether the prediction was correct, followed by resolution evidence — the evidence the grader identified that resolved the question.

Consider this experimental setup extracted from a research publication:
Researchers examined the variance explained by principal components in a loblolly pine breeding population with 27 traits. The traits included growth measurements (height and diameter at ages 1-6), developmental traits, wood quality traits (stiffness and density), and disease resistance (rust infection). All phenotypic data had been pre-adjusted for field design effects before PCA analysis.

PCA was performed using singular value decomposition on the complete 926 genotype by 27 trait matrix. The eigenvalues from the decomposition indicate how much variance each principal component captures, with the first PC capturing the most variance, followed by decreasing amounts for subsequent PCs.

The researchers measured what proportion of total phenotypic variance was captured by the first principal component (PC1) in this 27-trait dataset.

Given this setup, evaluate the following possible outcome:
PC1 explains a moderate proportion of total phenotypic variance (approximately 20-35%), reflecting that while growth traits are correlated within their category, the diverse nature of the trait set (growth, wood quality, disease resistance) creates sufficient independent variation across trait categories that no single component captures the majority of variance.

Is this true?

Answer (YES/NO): YES